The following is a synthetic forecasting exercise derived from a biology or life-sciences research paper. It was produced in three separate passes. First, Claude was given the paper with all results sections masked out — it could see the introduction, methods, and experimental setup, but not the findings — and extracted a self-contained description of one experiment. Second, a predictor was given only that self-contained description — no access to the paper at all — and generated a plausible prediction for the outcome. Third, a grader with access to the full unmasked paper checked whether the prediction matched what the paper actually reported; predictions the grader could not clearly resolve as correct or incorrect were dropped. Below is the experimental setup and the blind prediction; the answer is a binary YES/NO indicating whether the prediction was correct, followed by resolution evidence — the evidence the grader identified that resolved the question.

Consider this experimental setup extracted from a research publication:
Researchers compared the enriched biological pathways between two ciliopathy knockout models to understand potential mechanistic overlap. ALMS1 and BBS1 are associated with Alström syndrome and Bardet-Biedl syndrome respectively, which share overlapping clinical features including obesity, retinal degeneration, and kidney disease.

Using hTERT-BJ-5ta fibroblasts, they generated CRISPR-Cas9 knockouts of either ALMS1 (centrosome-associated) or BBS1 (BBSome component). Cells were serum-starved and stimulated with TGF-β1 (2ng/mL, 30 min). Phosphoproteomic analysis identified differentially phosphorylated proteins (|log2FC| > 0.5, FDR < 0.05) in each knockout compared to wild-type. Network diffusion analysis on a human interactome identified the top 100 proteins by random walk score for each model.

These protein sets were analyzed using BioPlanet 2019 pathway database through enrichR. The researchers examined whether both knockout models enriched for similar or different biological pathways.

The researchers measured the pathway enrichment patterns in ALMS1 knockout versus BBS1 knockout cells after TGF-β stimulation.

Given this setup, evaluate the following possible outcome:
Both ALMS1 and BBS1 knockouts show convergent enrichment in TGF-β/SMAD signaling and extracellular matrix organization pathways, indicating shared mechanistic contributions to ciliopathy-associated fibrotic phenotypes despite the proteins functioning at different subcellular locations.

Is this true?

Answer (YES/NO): NO